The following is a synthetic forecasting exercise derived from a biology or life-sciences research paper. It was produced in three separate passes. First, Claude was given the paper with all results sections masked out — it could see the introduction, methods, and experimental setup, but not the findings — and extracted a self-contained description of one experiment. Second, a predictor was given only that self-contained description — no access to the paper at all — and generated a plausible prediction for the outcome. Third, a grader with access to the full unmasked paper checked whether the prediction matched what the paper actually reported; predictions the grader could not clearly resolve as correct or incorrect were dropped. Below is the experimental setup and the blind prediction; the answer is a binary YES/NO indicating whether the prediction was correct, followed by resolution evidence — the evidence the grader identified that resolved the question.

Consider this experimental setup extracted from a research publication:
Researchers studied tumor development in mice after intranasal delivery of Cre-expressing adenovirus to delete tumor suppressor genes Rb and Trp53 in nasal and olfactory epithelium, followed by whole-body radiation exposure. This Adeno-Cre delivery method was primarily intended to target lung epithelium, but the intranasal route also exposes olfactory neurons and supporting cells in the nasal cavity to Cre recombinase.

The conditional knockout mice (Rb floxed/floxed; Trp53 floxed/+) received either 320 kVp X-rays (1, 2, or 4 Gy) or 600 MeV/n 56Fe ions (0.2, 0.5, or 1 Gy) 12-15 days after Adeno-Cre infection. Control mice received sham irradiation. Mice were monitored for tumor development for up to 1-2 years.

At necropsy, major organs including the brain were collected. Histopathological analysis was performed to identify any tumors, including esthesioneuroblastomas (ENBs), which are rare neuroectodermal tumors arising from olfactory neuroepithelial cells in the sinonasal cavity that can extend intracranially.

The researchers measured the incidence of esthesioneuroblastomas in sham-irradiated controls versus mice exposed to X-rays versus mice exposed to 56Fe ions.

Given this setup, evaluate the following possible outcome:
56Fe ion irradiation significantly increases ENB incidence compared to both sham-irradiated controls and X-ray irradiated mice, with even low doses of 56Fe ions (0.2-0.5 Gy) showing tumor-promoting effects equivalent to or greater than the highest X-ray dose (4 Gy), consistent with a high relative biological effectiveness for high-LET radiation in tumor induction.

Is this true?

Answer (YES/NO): NO